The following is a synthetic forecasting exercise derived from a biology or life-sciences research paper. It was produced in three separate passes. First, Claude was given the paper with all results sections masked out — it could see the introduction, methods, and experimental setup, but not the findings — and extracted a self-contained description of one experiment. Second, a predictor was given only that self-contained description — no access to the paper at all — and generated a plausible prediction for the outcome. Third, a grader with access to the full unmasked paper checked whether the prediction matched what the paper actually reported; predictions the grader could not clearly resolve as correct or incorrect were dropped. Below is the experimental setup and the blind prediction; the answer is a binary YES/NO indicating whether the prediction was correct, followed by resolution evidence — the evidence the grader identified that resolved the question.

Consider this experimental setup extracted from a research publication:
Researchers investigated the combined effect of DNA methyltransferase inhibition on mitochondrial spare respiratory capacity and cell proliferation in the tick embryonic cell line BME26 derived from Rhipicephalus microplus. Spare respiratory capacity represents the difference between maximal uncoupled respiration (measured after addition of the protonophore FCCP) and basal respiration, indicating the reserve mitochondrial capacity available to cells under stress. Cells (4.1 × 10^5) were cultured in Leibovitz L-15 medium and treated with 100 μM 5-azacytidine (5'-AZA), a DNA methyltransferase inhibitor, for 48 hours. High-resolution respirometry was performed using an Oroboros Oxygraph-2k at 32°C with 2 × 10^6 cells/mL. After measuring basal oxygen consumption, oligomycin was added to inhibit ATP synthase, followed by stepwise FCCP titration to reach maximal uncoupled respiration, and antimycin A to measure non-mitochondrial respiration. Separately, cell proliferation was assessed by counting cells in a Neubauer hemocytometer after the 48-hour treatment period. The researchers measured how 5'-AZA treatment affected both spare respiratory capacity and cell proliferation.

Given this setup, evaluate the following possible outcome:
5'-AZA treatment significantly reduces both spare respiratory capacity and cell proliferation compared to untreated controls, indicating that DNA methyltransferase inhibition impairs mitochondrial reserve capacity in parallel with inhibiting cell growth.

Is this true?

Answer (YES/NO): NO